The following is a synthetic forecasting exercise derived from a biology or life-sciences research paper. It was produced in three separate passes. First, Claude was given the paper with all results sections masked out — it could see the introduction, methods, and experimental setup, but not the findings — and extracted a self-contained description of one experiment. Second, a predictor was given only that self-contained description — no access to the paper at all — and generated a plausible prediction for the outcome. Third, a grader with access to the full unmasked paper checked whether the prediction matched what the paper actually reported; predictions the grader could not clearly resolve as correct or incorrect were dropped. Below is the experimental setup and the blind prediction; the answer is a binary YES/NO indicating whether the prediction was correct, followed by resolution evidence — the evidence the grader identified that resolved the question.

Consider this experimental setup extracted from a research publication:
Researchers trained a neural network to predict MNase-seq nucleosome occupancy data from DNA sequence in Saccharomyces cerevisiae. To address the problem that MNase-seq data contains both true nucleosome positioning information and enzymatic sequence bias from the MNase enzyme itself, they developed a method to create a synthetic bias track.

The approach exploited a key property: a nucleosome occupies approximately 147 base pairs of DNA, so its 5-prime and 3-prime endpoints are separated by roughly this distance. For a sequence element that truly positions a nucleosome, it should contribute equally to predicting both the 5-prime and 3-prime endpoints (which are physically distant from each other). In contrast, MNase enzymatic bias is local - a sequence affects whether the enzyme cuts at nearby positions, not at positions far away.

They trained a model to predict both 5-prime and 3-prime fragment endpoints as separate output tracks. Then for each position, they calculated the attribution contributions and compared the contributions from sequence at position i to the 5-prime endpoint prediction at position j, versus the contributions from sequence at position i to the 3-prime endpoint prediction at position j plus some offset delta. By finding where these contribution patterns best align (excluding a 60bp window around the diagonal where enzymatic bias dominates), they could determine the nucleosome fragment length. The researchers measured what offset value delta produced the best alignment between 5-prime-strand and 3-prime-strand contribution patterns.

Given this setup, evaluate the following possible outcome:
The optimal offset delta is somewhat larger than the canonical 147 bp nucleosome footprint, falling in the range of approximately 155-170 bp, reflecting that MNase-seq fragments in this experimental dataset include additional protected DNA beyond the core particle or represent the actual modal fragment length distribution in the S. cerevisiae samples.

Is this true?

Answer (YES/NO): NO